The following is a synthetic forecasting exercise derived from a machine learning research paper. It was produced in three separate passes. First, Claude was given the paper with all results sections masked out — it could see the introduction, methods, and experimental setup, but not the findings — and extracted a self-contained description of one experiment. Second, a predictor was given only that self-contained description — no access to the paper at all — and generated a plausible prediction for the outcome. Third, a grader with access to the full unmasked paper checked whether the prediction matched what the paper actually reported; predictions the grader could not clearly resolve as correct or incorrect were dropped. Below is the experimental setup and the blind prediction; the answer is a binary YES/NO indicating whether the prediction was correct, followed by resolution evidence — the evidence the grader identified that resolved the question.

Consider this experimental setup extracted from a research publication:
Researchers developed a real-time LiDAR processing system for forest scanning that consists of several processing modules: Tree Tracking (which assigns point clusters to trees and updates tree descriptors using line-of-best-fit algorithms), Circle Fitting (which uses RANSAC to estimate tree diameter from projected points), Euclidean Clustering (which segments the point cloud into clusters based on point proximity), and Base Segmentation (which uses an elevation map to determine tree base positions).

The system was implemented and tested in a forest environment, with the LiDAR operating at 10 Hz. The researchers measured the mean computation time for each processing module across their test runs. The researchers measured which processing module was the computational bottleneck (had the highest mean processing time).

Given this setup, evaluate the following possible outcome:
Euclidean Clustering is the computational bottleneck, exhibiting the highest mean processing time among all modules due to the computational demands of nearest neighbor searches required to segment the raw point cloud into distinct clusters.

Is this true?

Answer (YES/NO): NO